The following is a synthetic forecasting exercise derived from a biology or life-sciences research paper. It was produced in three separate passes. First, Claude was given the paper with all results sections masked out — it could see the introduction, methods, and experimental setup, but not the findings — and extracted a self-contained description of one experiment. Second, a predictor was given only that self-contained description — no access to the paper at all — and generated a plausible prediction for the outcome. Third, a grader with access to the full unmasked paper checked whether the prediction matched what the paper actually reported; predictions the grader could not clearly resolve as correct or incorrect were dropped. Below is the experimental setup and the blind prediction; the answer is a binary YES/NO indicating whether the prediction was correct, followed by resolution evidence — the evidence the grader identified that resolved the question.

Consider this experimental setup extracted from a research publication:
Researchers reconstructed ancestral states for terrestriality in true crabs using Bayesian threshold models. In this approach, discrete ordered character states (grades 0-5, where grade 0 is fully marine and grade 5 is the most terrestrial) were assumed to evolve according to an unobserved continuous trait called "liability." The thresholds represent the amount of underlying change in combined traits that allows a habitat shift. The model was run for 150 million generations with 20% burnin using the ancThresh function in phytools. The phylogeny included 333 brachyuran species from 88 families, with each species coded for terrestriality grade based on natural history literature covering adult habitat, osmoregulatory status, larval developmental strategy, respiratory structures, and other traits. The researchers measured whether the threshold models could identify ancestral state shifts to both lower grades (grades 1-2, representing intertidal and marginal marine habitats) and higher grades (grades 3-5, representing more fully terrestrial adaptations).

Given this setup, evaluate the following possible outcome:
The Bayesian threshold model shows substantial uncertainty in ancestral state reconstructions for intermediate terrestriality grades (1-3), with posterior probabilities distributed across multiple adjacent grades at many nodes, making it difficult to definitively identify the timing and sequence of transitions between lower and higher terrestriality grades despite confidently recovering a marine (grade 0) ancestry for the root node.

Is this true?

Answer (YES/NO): NO